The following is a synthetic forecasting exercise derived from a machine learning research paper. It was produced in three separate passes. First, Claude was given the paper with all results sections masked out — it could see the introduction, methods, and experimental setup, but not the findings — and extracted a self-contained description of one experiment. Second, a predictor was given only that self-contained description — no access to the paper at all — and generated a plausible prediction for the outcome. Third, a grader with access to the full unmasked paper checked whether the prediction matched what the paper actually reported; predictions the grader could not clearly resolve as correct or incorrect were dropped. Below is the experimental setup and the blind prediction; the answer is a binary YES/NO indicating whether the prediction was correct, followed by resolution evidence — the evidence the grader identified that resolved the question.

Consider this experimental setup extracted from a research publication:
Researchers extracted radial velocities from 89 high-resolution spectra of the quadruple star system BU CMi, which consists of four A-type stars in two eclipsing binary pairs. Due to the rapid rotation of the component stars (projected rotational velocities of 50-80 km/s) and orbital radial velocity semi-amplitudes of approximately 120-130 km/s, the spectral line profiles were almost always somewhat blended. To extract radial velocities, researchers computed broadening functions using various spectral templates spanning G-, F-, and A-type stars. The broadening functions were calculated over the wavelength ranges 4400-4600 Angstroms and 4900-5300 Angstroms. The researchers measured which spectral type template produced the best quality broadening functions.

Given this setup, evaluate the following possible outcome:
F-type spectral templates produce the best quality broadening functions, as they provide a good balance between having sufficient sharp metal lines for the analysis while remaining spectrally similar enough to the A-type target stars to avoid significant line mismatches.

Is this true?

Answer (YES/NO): NO